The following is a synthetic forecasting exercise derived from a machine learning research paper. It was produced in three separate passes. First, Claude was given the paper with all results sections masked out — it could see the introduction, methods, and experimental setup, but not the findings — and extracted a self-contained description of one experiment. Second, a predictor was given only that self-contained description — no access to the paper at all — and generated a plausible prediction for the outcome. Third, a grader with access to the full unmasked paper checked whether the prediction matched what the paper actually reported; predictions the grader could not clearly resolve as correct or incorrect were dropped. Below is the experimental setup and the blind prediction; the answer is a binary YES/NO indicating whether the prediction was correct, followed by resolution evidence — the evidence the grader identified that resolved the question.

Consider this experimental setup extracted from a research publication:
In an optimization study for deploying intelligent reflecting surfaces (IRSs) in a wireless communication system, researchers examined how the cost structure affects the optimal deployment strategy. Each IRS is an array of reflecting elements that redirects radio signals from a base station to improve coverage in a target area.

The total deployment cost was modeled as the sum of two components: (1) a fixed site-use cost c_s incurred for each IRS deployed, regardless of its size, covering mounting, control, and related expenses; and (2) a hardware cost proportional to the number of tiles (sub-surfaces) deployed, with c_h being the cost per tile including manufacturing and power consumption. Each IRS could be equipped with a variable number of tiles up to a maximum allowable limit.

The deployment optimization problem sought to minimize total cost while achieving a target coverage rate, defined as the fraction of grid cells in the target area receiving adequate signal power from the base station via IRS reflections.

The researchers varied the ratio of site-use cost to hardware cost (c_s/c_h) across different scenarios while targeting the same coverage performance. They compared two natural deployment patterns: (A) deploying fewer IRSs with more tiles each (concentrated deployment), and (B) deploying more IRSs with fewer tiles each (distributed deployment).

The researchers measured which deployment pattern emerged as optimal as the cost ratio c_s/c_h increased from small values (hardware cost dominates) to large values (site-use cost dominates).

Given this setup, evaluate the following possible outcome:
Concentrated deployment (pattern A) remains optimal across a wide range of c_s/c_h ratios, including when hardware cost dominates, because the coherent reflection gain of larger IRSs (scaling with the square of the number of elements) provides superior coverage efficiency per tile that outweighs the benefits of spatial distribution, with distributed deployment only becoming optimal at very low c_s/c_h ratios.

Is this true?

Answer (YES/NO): NO